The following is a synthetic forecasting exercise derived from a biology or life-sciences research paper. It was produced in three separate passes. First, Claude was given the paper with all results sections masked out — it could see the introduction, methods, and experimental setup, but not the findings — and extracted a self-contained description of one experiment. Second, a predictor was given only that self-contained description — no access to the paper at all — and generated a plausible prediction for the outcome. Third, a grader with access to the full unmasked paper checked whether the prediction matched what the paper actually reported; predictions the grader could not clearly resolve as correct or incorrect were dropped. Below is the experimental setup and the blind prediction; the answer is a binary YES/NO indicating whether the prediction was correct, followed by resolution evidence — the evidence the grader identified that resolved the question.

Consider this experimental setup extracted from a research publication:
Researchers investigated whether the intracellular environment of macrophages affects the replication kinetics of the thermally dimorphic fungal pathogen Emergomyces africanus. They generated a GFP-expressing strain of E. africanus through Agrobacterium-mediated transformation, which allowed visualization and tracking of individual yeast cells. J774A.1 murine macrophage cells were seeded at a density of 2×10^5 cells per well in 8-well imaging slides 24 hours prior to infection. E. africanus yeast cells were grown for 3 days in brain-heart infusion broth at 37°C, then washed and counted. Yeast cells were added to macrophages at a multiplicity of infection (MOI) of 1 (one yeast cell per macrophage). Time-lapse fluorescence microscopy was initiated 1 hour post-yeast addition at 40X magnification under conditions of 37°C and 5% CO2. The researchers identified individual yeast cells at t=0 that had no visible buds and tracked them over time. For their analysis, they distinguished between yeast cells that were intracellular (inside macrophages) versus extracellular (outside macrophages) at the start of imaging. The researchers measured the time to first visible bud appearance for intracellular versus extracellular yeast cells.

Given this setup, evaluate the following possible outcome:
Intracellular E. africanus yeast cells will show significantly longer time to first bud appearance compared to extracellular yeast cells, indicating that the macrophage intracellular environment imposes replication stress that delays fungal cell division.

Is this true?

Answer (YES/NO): NO